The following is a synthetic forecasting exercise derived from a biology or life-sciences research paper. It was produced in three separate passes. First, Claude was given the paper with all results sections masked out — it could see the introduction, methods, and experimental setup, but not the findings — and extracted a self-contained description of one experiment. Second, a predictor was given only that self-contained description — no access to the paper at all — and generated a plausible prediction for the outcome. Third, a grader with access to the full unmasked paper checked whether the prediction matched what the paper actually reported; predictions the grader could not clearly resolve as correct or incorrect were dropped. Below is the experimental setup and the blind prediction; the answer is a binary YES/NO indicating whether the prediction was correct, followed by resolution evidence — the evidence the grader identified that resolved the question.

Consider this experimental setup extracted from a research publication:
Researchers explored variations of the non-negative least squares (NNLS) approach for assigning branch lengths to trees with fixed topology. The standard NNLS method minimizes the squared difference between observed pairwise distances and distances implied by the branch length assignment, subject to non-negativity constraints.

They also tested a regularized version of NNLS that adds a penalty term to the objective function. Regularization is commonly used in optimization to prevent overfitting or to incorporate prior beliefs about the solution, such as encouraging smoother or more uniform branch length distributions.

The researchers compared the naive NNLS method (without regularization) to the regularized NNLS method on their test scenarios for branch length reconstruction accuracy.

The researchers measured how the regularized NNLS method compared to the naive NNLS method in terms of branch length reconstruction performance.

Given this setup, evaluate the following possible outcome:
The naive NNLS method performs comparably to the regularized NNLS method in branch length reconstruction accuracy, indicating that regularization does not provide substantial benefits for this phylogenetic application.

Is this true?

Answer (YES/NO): NO